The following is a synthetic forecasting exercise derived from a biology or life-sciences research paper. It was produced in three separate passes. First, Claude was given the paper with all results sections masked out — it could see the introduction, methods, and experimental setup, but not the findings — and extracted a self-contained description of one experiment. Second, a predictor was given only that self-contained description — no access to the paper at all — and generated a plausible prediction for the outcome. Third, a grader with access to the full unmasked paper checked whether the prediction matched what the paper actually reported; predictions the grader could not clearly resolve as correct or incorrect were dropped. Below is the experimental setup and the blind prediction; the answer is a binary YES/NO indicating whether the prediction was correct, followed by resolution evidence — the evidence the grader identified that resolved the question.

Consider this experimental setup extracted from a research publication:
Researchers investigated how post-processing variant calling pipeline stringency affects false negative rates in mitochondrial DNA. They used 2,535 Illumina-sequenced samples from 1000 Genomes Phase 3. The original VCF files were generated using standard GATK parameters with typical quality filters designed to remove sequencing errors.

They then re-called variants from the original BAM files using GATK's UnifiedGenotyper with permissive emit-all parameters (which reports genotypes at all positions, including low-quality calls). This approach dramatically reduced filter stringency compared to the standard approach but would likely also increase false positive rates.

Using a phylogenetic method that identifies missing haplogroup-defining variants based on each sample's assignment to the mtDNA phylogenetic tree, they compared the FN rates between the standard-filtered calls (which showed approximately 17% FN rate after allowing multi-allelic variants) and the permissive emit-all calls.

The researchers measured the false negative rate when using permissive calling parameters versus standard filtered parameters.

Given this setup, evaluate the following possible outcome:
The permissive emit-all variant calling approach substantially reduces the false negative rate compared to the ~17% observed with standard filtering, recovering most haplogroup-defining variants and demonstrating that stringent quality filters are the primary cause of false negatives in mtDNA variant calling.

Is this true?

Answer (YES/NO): YES